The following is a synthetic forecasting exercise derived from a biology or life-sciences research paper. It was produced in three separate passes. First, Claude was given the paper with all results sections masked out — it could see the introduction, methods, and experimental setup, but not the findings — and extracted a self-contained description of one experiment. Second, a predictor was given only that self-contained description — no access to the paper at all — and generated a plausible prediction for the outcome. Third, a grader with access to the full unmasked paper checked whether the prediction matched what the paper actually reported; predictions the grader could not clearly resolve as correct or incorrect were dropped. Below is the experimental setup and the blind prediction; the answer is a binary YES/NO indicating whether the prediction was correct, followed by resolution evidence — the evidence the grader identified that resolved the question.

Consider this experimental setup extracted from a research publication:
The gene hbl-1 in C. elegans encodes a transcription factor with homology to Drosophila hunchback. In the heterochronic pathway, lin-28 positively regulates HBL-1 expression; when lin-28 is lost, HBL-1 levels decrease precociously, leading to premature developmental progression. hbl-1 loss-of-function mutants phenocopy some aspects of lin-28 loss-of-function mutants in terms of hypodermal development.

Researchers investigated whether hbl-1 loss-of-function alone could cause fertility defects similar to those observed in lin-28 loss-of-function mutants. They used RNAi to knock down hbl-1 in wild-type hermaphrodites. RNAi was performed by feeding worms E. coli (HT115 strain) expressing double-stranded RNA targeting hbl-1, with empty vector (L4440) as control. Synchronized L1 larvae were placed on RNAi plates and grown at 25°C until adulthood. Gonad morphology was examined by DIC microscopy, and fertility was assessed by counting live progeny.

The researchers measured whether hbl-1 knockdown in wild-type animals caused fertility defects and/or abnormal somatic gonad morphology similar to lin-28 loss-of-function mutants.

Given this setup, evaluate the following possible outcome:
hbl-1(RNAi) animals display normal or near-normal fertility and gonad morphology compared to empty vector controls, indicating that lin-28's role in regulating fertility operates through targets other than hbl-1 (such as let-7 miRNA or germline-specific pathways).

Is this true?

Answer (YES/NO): NO